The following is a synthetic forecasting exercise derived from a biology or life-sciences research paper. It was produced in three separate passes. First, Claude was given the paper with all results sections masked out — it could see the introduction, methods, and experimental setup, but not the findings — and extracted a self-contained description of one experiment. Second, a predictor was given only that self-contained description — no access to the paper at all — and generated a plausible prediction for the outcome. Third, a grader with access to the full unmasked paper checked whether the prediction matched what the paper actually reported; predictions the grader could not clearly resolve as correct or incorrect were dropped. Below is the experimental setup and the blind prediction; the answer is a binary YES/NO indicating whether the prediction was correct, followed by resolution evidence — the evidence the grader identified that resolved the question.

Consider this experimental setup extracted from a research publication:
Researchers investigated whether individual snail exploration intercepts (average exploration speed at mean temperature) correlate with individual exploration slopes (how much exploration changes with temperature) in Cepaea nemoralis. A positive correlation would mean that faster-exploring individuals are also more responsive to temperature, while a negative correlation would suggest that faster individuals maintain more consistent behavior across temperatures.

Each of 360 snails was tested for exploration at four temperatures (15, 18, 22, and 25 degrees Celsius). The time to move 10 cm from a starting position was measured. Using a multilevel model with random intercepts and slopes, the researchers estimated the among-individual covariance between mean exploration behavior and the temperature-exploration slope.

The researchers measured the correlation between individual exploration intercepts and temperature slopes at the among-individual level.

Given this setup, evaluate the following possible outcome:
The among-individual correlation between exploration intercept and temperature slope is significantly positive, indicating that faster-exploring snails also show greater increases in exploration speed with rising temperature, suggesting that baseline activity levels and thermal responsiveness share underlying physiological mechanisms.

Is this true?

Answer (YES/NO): NO